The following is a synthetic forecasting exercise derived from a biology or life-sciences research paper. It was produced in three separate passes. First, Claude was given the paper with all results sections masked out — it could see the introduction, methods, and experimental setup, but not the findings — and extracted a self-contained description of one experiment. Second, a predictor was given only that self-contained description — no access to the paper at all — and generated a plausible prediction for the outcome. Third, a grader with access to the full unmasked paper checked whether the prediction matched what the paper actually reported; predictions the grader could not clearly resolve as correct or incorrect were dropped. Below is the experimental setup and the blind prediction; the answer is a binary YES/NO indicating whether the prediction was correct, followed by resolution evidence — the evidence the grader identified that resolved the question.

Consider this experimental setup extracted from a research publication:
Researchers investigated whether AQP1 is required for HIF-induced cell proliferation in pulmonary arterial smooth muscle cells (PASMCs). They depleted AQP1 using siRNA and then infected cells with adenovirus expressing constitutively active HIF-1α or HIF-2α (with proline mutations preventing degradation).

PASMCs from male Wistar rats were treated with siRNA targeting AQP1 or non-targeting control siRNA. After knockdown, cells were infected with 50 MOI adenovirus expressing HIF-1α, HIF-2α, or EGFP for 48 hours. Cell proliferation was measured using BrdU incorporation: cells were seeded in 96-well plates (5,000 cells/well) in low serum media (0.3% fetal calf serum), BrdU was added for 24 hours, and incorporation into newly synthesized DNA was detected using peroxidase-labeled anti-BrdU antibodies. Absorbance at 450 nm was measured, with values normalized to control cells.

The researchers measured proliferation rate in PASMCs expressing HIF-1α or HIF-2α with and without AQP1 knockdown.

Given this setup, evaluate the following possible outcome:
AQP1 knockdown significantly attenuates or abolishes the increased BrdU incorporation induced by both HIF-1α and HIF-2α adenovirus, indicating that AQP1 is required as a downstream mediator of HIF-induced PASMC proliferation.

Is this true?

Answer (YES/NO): YES